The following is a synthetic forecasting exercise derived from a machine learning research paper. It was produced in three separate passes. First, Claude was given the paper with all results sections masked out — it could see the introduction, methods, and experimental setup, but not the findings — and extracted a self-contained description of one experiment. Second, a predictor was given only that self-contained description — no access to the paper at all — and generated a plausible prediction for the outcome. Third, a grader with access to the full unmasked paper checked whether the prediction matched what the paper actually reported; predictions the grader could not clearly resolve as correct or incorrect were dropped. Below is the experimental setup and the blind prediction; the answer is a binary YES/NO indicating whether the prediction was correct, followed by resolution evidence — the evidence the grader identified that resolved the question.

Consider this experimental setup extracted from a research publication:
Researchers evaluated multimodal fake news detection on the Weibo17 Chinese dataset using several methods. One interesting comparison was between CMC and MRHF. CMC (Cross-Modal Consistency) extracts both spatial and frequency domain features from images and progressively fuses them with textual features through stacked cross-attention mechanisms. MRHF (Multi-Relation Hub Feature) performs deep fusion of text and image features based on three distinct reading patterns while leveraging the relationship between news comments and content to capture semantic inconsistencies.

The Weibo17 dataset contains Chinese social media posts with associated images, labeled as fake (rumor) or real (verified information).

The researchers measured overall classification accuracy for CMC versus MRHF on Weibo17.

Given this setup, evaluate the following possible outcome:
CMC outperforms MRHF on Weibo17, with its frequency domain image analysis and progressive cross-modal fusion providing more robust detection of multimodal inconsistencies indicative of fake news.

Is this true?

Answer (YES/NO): YES